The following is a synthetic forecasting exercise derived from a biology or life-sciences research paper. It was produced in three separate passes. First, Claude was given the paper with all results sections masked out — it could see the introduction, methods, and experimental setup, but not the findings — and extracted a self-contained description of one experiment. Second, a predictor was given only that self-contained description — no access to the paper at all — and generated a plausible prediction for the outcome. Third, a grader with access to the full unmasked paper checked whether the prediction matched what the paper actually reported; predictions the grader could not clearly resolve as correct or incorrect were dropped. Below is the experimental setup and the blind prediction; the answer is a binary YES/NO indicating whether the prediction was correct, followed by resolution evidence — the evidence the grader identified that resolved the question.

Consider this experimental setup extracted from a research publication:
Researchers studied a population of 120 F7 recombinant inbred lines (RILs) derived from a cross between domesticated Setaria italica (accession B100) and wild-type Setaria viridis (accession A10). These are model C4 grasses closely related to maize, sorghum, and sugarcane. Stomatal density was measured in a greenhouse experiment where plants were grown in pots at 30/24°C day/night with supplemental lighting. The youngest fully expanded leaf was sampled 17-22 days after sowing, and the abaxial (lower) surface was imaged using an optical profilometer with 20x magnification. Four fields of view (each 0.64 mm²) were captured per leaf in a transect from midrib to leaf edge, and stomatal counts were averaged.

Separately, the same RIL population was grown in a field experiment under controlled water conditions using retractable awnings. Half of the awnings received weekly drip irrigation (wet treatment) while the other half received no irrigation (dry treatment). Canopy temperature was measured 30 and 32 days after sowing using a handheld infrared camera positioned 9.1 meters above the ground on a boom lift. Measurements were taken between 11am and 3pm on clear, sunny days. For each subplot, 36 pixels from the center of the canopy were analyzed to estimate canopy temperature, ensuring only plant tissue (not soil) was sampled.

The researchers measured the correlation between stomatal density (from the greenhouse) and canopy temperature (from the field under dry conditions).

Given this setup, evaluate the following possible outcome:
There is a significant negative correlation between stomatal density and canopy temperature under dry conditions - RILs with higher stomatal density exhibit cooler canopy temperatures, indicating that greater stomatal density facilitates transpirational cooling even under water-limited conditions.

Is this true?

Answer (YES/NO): NO